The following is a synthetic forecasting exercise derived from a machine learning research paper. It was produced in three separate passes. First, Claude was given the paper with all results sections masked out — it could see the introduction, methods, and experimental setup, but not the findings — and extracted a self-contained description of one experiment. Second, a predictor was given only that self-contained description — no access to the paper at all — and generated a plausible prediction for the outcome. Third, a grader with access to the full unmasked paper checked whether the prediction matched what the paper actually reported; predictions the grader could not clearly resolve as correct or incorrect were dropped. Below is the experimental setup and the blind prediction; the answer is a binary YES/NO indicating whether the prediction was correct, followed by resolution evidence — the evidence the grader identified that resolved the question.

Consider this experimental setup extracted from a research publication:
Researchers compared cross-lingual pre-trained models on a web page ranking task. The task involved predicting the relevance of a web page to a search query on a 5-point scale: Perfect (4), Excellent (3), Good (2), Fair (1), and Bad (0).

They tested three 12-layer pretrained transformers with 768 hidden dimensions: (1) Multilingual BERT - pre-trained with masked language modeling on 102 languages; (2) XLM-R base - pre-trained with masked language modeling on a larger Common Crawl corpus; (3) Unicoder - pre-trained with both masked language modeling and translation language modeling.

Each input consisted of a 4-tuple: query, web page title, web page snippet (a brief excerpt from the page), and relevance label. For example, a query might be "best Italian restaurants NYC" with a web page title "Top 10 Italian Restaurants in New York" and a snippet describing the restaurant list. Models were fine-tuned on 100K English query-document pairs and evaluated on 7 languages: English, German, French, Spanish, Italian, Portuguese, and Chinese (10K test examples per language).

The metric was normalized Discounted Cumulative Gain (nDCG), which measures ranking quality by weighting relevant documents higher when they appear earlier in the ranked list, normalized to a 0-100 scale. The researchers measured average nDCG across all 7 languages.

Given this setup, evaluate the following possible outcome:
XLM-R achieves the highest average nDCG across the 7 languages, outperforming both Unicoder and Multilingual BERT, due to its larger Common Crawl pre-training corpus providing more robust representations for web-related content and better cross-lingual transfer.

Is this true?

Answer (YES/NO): NO